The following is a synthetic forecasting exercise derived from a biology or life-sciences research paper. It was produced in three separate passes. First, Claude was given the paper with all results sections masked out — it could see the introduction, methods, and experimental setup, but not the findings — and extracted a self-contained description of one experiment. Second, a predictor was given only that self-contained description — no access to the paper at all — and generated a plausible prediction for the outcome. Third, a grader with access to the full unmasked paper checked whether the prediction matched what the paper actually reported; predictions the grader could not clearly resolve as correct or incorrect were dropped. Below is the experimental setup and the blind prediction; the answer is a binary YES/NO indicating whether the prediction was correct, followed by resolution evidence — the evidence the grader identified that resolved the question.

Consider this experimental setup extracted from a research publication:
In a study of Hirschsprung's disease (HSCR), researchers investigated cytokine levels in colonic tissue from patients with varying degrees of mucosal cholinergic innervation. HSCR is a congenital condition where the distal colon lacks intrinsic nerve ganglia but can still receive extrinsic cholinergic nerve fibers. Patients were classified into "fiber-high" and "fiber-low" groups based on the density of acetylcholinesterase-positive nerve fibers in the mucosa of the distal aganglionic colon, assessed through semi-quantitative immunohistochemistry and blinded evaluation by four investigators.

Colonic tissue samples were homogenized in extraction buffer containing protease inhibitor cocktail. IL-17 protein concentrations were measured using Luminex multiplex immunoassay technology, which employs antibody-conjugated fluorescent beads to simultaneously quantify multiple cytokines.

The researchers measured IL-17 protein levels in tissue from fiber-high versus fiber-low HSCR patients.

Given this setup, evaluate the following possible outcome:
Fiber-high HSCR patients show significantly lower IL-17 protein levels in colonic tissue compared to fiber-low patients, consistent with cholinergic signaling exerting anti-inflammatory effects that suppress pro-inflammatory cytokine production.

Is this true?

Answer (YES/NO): NO